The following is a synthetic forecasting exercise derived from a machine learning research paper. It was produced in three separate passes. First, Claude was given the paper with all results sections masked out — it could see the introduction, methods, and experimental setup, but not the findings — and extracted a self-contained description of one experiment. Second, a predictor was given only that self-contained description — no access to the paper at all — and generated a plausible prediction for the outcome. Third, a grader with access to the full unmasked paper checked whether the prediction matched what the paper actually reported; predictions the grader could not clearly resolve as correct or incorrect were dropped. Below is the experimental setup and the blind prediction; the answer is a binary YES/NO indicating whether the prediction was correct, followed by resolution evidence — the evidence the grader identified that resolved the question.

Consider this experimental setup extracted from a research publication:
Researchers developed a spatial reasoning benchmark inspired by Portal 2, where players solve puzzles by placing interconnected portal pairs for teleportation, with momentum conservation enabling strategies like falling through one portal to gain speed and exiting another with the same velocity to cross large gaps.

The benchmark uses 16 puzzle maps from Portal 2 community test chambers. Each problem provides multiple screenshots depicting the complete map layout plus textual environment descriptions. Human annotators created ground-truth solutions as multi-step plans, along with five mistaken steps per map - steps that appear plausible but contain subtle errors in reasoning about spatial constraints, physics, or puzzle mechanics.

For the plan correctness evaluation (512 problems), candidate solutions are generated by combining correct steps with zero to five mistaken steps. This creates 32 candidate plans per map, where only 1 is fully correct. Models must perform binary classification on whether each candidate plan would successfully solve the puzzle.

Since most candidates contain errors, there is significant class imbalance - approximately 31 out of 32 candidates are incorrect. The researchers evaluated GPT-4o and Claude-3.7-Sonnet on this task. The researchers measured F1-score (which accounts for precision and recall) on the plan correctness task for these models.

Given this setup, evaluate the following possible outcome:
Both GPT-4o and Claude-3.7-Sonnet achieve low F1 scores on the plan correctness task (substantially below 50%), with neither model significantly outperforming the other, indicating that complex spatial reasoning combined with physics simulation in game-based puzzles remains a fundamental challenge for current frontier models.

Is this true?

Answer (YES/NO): YES